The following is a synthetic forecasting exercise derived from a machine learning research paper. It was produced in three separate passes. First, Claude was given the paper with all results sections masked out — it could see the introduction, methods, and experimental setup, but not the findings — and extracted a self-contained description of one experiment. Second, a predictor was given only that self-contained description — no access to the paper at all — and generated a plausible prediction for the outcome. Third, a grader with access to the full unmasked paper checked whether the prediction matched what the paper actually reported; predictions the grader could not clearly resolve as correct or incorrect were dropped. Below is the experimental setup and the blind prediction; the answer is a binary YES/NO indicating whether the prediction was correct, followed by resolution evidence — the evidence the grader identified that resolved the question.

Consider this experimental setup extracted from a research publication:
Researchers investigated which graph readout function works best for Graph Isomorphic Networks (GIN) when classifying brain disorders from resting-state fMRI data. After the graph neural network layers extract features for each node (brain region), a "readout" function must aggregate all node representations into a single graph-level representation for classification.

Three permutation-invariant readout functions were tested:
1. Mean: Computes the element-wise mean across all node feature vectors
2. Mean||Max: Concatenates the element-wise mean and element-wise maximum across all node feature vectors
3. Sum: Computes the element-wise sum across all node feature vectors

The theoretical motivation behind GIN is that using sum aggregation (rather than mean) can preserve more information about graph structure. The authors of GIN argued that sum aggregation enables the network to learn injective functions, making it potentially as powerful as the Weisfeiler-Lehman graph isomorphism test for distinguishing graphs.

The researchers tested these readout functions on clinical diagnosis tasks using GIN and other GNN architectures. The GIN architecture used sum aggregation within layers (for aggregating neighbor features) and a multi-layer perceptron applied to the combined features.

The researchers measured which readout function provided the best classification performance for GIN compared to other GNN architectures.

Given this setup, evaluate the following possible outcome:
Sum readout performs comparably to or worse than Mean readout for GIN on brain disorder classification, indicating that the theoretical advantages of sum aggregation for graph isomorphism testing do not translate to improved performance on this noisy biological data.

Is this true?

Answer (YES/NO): NO